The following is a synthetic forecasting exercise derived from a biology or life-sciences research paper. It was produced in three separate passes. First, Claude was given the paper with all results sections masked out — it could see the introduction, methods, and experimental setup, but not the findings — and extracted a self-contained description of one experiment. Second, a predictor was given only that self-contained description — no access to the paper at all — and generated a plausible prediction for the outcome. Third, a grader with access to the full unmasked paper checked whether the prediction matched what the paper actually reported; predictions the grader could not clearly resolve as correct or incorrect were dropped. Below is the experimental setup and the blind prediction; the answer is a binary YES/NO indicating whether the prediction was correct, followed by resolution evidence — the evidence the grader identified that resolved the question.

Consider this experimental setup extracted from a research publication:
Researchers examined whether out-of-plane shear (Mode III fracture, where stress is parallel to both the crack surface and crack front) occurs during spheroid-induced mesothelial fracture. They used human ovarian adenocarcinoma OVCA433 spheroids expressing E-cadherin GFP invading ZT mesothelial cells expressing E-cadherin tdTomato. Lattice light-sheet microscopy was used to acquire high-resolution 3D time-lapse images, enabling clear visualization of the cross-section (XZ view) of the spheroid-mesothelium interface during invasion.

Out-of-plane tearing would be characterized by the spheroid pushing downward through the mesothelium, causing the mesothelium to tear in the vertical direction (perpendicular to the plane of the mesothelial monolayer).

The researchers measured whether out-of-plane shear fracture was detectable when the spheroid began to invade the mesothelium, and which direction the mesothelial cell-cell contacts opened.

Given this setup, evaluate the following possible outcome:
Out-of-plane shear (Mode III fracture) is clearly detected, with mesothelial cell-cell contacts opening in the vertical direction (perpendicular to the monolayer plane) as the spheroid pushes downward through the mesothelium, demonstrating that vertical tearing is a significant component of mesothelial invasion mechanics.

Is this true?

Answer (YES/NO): NO